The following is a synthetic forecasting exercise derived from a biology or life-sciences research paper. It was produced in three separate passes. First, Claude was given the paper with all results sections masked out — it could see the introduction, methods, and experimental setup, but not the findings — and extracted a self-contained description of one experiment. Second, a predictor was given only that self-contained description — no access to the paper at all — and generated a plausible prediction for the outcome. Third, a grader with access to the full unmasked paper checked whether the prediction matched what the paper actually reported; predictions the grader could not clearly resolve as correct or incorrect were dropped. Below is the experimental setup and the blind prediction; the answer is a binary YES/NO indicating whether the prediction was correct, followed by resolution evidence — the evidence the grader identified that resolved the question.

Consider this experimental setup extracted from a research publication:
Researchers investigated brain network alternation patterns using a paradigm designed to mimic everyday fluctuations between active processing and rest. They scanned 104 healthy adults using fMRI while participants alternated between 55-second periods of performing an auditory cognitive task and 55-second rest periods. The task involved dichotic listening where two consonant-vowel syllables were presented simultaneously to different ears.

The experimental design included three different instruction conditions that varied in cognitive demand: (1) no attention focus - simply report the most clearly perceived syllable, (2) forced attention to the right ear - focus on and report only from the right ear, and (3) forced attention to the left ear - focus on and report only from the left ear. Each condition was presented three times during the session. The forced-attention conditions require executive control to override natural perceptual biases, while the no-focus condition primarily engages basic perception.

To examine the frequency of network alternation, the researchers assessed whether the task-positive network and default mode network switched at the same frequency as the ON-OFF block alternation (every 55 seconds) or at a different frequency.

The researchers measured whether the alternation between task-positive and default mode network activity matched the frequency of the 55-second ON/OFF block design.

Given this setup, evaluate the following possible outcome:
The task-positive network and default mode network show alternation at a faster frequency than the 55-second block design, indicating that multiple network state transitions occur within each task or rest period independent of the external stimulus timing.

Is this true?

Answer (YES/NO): NO